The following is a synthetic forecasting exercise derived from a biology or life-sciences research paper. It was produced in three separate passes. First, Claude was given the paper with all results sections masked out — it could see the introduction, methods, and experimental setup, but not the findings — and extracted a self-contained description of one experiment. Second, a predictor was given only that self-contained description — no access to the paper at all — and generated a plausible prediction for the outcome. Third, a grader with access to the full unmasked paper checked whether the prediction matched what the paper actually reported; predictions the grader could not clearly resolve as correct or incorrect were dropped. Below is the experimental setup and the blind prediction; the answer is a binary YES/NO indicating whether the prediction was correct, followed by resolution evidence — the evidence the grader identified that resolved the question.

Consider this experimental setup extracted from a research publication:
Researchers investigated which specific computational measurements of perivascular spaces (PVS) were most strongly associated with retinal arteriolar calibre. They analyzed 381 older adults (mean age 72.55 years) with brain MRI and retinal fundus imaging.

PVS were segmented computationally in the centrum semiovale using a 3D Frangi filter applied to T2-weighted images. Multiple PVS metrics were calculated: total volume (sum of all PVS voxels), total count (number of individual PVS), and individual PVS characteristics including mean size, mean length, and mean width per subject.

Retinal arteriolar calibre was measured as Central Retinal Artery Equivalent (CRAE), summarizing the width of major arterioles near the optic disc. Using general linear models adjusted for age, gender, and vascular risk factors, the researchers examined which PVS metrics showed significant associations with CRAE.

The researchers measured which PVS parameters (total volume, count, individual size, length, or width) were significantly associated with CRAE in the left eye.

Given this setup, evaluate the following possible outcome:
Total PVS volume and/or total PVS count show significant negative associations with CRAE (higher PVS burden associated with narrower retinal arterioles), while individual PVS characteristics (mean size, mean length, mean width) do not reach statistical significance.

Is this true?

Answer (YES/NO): YES